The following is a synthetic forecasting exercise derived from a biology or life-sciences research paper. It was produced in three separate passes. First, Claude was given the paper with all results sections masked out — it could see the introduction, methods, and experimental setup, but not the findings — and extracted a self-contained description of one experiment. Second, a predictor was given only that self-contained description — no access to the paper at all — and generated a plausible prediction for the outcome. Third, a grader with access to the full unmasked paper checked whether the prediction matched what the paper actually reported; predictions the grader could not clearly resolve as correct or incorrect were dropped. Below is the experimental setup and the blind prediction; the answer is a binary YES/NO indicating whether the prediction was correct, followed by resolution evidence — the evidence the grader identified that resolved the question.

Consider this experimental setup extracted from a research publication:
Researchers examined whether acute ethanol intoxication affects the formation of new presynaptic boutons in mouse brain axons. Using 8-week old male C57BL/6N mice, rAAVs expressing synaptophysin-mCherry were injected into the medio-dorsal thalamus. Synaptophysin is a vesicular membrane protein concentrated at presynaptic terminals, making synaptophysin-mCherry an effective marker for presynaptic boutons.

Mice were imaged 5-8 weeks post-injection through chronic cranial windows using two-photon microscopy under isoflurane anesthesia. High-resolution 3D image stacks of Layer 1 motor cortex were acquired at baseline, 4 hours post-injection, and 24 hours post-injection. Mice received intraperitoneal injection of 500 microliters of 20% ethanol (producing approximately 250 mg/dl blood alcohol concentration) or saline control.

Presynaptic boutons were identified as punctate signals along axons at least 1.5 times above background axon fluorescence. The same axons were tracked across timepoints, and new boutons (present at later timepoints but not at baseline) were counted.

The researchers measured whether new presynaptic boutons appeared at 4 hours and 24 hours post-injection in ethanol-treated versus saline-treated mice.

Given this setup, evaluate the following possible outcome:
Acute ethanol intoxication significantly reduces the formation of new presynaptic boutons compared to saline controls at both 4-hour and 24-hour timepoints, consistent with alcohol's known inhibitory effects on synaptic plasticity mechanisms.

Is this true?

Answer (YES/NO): NO